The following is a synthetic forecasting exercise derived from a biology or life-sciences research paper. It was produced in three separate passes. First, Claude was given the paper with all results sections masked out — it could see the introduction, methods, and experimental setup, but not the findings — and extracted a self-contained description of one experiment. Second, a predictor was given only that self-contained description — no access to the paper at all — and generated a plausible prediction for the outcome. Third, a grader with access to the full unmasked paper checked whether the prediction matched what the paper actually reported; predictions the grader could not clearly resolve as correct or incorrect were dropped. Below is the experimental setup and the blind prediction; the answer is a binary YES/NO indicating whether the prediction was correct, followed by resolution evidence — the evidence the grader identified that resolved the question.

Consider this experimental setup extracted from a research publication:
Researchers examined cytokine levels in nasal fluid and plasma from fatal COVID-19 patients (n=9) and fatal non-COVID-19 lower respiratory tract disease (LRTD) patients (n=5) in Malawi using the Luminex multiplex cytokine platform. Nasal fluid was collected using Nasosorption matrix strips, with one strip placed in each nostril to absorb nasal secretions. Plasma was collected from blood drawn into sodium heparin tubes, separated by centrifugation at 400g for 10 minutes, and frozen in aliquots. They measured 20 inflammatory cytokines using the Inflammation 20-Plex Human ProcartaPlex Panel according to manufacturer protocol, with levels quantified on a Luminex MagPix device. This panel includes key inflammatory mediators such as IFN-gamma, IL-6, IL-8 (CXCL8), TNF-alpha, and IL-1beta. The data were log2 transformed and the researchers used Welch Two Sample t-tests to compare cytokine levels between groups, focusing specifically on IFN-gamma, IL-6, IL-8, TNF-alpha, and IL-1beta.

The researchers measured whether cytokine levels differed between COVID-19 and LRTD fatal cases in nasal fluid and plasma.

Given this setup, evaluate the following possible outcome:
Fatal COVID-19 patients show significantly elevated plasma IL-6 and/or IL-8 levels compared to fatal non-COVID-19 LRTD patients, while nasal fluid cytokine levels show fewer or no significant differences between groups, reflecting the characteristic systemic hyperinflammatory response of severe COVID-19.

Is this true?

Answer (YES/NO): NO